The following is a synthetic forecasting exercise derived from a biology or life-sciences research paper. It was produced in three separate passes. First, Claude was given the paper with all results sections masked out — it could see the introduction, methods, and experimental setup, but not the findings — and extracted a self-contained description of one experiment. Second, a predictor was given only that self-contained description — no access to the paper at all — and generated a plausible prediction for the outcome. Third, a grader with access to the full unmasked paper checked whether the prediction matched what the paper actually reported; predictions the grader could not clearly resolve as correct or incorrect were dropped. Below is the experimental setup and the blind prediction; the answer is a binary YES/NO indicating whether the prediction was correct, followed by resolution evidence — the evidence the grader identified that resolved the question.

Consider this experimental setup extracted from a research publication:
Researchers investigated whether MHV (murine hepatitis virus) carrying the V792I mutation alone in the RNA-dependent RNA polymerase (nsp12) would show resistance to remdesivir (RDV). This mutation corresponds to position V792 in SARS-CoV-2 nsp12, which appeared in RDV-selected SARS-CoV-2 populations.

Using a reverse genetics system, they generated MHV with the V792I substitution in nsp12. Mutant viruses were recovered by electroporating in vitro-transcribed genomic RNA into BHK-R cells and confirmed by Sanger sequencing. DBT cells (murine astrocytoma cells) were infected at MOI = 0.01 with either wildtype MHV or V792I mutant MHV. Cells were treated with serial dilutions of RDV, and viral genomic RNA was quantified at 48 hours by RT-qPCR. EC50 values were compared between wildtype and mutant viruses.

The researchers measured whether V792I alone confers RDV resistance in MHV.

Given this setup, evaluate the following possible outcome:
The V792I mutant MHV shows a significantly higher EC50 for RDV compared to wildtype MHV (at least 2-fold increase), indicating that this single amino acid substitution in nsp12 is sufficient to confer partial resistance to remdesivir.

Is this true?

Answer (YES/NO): NO